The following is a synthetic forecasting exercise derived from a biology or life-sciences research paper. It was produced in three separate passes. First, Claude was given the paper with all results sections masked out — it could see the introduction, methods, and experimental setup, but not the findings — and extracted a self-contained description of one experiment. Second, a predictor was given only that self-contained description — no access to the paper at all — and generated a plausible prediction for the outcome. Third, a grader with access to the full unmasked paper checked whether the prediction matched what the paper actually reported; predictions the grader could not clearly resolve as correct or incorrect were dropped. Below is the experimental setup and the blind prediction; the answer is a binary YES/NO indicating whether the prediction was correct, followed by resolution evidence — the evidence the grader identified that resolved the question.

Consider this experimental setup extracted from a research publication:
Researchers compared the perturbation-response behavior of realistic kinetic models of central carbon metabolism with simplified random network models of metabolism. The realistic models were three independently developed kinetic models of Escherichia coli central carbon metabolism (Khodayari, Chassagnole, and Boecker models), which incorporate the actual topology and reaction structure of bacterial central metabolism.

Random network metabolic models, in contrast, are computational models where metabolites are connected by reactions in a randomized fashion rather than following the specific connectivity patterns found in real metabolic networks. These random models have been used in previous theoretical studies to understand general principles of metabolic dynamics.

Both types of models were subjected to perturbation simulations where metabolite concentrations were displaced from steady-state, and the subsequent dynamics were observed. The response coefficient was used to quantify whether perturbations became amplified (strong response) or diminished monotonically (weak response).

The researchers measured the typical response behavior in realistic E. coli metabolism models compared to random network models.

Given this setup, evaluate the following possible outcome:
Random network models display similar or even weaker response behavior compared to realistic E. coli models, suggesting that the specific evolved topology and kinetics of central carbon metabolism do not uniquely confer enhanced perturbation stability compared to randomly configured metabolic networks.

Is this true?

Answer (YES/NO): NO